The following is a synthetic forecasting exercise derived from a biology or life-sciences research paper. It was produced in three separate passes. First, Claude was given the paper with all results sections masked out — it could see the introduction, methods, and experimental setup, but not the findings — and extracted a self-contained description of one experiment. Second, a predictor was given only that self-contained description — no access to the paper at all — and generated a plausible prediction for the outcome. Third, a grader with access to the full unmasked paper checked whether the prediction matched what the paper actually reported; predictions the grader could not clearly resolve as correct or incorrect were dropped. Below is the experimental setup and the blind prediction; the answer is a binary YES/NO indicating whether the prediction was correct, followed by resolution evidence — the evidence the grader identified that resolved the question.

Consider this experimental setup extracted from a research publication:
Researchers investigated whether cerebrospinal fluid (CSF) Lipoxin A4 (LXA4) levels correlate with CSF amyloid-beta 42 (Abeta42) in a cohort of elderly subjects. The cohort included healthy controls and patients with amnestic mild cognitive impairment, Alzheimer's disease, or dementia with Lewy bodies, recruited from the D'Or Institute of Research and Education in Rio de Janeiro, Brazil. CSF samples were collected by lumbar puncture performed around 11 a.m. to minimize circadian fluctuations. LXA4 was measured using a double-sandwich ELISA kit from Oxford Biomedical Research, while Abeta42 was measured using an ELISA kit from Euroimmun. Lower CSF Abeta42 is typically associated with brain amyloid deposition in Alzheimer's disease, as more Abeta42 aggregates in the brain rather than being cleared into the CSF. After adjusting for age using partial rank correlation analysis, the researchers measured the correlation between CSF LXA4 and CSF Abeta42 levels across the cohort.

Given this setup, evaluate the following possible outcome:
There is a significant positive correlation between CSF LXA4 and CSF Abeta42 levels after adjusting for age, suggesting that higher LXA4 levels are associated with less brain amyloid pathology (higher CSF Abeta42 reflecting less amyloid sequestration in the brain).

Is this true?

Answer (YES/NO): YES